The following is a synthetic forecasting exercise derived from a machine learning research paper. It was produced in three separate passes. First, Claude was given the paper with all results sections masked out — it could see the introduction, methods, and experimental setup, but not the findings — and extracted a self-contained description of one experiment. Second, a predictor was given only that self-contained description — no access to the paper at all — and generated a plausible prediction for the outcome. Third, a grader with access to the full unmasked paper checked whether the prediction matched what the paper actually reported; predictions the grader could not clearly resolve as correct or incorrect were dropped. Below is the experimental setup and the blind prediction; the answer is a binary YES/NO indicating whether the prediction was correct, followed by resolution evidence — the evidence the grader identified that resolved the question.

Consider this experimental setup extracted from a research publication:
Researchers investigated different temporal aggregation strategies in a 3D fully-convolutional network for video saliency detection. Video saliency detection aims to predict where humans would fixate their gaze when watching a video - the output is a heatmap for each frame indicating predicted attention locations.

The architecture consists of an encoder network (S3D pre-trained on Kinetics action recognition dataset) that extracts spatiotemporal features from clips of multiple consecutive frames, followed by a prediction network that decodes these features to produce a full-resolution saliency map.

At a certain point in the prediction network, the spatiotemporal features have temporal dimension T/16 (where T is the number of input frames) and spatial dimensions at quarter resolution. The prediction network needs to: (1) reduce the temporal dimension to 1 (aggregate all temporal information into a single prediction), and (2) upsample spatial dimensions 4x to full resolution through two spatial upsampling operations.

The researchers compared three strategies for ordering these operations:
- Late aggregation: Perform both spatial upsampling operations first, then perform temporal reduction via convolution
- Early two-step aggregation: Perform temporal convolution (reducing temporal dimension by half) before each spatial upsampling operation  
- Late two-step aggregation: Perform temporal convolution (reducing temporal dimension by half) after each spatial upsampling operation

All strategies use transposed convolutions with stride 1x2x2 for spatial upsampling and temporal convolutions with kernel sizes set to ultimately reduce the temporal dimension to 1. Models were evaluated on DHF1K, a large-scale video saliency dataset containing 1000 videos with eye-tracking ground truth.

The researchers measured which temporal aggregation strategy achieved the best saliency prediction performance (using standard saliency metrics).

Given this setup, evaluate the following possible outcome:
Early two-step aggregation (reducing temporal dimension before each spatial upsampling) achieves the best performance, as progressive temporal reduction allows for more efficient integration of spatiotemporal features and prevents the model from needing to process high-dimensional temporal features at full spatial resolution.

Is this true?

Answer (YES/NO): NO